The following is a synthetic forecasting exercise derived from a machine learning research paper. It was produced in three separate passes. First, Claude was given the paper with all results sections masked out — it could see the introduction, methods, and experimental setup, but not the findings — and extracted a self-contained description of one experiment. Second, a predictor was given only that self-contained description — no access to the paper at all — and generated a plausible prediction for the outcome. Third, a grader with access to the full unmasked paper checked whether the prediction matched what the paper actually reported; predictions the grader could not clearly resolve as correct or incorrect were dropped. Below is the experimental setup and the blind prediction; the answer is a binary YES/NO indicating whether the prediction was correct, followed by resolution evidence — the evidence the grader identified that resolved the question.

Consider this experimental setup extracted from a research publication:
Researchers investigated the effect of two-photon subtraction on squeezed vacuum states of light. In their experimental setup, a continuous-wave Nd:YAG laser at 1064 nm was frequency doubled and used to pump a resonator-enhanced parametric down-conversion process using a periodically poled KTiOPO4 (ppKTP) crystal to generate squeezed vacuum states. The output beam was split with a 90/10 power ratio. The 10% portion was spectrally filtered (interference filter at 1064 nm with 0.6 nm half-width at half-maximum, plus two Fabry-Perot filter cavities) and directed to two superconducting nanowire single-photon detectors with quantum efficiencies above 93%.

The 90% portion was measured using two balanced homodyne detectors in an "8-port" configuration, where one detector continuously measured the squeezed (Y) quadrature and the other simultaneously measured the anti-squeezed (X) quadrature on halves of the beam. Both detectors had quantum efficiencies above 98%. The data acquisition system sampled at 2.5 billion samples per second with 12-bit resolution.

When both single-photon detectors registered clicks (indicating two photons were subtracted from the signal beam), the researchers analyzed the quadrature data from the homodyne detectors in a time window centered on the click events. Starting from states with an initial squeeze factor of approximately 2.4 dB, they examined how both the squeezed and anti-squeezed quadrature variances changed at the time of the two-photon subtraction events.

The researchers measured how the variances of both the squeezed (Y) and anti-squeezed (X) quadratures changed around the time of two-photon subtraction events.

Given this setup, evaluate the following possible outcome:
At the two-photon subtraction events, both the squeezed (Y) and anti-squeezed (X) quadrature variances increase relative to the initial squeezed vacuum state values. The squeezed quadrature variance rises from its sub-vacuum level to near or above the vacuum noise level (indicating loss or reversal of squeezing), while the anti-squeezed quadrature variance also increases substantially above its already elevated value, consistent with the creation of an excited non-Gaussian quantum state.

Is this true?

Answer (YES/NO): NO